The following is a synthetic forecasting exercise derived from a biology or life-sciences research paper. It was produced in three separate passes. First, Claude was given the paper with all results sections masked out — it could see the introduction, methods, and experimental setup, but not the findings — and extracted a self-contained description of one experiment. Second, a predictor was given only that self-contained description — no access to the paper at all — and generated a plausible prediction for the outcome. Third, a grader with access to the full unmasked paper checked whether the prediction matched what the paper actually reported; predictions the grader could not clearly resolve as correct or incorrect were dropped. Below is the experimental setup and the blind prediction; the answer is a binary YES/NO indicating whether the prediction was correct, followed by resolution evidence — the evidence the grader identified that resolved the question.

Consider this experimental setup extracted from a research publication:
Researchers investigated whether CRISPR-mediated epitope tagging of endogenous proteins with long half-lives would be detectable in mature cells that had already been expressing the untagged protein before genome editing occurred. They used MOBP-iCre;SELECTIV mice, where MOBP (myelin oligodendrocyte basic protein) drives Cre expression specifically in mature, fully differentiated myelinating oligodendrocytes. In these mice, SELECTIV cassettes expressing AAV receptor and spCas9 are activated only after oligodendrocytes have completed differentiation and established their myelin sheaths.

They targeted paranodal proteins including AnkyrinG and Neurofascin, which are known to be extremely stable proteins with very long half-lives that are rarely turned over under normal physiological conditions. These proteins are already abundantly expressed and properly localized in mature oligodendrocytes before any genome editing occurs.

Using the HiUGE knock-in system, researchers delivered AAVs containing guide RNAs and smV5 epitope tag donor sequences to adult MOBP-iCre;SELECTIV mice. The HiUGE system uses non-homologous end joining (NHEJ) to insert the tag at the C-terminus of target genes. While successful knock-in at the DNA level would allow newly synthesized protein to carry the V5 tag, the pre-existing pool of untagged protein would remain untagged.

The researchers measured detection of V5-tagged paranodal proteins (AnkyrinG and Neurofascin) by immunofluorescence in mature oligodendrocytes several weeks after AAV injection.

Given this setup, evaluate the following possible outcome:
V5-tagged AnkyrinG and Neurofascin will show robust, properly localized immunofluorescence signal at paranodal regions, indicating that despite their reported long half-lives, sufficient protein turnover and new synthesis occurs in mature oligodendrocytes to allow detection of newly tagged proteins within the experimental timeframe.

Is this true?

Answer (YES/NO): NO